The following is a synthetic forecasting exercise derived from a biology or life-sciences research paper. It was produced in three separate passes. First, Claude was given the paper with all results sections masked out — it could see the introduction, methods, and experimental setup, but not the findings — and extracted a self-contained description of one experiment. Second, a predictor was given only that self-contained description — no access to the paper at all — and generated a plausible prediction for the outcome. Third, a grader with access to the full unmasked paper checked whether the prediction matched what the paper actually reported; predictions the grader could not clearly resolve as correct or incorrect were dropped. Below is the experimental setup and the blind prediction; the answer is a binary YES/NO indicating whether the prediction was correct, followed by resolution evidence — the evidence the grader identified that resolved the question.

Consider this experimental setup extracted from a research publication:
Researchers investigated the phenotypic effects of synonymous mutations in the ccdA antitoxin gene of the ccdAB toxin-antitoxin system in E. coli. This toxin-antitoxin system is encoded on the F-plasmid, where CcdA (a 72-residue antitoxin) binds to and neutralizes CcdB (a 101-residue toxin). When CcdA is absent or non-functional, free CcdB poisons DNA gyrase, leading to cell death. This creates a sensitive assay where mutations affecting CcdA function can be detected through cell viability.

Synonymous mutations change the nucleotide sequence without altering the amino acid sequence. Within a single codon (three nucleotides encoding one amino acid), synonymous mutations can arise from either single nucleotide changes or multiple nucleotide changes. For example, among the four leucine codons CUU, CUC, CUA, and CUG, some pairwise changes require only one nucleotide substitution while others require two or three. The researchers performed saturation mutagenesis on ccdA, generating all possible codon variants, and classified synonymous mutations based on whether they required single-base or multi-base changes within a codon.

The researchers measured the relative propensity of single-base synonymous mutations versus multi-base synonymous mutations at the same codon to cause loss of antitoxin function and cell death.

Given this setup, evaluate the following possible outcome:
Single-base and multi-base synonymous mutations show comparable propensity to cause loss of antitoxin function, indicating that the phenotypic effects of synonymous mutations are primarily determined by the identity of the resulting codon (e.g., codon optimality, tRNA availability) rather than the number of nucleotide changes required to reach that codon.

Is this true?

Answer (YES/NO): NO